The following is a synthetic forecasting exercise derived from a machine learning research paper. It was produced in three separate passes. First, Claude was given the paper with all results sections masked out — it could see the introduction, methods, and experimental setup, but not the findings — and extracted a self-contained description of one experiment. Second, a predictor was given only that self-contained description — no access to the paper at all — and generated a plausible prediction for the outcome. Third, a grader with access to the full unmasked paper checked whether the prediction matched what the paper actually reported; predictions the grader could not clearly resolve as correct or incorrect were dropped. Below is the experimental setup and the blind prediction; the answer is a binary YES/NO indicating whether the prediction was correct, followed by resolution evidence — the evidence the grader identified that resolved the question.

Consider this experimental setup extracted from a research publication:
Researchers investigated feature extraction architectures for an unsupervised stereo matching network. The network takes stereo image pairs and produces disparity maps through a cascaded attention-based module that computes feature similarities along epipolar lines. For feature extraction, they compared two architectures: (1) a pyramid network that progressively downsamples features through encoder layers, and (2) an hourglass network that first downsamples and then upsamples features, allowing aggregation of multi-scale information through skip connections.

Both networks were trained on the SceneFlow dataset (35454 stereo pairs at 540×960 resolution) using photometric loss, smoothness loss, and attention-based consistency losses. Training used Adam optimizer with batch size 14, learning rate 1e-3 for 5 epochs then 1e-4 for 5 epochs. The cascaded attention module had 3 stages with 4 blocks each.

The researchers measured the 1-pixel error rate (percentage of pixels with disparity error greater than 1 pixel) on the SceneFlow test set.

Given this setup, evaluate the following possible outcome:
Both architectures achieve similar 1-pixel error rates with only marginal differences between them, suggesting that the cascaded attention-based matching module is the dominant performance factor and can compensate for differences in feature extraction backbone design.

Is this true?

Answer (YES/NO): NO